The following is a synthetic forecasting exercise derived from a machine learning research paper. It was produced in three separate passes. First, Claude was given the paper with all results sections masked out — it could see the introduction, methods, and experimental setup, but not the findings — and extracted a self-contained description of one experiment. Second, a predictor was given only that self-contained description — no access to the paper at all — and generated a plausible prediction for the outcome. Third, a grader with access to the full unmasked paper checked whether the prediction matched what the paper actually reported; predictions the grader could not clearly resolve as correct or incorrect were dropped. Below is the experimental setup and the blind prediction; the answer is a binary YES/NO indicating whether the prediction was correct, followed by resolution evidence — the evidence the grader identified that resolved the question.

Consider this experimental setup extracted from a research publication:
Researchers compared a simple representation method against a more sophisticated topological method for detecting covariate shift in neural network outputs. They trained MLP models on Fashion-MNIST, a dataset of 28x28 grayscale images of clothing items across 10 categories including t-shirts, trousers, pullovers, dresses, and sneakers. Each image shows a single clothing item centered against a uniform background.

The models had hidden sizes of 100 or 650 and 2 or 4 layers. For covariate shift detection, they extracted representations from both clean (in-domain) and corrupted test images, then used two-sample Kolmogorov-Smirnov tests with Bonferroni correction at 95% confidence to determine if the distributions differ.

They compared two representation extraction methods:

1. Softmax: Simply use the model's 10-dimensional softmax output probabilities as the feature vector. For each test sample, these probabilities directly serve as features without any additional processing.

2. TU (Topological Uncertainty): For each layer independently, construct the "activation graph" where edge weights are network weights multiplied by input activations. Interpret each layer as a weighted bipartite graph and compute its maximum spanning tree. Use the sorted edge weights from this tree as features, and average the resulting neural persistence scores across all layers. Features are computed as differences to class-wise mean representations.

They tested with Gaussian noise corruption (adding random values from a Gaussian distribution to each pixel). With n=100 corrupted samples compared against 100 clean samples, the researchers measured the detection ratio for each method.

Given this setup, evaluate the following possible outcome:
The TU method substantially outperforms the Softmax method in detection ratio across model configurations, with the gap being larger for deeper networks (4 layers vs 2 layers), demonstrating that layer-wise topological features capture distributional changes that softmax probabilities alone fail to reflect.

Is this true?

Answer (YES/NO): NO